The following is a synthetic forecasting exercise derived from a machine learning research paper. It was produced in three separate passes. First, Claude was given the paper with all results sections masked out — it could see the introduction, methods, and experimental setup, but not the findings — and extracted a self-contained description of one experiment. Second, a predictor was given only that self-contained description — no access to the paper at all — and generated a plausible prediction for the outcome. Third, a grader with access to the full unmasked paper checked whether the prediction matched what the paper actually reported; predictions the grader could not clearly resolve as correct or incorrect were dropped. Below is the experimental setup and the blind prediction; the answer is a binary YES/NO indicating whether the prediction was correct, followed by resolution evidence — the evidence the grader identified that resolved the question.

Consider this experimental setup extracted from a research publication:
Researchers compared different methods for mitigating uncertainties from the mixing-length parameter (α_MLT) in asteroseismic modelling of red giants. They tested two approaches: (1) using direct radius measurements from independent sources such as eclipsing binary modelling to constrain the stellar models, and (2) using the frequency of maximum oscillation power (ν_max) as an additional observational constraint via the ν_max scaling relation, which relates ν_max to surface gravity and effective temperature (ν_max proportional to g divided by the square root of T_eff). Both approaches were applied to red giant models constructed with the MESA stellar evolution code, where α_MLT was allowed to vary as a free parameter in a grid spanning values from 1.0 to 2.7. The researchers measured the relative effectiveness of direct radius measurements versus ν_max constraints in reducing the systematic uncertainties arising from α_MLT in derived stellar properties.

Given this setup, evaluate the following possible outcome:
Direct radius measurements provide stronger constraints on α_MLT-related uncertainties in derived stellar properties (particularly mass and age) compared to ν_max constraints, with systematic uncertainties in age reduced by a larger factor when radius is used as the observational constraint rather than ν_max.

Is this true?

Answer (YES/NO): YES